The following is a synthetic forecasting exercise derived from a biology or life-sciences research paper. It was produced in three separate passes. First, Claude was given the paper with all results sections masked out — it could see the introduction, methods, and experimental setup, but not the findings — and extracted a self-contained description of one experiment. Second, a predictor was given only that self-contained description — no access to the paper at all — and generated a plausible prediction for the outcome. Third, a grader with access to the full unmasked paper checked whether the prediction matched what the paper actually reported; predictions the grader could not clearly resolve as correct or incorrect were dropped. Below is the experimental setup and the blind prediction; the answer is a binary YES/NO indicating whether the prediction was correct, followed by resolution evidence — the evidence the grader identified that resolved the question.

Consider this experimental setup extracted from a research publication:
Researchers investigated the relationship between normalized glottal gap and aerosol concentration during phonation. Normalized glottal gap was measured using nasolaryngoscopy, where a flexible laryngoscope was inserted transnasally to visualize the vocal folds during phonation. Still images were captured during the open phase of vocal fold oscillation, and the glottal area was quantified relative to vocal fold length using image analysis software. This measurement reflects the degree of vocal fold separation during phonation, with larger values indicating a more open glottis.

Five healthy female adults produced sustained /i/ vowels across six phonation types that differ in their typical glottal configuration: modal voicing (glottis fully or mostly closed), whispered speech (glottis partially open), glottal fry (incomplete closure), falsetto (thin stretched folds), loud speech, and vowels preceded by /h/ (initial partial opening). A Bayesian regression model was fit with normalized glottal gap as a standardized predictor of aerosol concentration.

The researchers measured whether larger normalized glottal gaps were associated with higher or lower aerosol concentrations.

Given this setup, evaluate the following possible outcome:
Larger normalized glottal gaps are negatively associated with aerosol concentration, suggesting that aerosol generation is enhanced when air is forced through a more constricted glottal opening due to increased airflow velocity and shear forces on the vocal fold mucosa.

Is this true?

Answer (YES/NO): NO